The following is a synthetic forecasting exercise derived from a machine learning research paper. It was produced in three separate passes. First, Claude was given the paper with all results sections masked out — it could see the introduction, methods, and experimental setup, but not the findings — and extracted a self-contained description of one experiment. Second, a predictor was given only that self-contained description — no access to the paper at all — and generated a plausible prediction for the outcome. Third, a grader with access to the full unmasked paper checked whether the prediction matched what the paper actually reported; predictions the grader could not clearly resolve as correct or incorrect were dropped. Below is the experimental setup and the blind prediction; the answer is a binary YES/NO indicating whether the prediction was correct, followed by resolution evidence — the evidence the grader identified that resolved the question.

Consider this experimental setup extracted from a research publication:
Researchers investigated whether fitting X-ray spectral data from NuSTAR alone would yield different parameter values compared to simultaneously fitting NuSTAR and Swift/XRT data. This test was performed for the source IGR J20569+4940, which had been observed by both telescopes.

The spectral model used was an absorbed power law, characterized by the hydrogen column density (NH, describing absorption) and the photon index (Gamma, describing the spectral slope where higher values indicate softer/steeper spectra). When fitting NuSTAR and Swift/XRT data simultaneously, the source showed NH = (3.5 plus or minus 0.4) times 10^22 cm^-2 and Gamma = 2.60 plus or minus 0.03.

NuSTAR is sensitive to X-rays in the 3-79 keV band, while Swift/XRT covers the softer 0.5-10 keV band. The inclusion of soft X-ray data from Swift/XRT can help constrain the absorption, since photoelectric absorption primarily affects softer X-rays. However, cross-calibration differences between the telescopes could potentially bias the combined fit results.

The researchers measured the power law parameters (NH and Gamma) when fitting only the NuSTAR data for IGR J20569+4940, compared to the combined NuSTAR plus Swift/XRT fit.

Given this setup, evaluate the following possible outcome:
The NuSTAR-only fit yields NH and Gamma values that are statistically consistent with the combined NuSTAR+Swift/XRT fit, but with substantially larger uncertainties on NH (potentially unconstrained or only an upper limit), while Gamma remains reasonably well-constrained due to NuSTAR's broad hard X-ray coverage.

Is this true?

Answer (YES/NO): NO